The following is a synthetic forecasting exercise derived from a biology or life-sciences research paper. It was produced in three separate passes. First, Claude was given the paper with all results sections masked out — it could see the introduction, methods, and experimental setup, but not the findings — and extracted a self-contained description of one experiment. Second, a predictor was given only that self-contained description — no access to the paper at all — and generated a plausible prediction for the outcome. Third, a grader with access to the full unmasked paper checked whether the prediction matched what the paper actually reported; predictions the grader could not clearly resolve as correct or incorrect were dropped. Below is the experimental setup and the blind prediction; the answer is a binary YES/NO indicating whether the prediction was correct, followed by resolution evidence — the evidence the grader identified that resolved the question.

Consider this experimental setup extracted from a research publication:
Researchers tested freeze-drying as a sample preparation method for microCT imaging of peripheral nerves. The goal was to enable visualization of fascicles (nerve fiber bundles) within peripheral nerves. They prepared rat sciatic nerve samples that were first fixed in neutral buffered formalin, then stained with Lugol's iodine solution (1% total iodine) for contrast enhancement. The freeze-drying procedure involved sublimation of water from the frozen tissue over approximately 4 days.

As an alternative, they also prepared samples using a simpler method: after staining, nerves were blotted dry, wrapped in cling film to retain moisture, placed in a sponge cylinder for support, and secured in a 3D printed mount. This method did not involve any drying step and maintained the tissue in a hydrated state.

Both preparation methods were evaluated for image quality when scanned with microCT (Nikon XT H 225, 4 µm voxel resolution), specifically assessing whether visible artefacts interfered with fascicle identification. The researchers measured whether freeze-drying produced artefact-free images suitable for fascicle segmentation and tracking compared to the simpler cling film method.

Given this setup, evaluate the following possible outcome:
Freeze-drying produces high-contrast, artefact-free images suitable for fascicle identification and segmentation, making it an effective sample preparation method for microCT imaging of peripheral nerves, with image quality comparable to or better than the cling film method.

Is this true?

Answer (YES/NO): NO